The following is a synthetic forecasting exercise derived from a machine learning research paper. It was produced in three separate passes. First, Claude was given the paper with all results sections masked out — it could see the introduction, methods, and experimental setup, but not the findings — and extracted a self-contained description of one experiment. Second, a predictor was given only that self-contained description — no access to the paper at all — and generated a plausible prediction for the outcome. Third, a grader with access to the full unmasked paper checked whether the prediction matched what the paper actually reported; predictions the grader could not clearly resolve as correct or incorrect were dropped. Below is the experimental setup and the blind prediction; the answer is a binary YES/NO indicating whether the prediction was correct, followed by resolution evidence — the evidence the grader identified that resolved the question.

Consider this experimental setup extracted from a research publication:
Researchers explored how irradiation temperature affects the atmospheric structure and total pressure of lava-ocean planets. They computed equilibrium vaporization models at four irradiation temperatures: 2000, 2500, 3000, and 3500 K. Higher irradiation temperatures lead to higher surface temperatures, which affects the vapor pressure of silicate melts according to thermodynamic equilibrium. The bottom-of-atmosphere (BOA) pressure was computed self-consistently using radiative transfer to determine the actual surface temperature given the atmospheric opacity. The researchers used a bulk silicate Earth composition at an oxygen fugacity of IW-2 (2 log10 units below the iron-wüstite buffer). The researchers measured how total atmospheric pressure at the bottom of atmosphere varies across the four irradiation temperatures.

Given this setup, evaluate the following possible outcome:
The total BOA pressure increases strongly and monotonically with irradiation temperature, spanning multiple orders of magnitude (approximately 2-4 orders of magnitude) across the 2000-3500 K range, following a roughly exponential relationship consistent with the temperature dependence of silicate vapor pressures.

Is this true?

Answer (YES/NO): YES